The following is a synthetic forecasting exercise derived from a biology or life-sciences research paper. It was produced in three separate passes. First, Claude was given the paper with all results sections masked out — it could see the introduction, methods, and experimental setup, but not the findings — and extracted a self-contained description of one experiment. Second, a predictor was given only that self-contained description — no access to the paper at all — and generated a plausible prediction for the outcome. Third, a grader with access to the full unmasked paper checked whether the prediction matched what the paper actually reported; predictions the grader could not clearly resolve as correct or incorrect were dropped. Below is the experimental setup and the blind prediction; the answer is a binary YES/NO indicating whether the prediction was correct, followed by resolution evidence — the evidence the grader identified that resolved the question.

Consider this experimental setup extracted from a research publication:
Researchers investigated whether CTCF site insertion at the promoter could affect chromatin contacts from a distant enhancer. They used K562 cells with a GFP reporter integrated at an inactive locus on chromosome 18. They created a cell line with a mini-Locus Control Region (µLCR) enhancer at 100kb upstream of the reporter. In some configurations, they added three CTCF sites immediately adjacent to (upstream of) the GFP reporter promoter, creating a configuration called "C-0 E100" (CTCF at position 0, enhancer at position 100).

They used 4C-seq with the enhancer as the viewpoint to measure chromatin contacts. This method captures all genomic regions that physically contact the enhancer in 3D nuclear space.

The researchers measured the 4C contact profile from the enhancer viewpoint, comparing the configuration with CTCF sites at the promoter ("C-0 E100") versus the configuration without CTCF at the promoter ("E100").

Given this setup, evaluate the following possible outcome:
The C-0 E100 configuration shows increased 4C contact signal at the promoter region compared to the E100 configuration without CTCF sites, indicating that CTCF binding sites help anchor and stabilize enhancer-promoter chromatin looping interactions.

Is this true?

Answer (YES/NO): NO